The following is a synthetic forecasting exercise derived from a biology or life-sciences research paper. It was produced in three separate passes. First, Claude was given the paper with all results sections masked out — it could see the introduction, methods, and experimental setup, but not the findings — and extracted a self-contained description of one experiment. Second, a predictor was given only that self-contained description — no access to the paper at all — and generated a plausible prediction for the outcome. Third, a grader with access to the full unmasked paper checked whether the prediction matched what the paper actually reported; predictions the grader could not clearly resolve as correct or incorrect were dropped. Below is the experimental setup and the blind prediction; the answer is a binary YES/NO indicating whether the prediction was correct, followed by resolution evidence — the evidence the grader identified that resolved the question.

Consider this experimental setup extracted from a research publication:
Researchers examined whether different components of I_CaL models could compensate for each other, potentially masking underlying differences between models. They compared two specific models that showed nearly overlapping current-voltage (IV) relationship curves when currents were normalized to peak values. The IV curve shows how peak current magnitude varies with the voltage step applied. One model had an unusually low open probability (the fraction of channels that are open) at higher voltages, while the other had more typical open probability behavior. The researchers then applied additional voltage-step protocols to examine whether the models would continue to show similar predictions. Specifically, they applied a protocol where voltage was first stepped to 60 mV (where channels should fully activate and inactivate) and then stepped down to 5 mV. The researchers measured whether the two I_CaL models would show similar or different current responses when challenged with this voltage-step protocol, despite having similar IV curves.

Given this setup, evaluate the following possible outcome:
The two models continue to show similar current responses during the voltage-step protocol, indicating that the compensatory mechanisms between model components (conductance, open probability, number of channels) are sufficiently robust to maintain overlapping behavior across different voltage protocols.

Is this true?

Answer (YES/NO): NO